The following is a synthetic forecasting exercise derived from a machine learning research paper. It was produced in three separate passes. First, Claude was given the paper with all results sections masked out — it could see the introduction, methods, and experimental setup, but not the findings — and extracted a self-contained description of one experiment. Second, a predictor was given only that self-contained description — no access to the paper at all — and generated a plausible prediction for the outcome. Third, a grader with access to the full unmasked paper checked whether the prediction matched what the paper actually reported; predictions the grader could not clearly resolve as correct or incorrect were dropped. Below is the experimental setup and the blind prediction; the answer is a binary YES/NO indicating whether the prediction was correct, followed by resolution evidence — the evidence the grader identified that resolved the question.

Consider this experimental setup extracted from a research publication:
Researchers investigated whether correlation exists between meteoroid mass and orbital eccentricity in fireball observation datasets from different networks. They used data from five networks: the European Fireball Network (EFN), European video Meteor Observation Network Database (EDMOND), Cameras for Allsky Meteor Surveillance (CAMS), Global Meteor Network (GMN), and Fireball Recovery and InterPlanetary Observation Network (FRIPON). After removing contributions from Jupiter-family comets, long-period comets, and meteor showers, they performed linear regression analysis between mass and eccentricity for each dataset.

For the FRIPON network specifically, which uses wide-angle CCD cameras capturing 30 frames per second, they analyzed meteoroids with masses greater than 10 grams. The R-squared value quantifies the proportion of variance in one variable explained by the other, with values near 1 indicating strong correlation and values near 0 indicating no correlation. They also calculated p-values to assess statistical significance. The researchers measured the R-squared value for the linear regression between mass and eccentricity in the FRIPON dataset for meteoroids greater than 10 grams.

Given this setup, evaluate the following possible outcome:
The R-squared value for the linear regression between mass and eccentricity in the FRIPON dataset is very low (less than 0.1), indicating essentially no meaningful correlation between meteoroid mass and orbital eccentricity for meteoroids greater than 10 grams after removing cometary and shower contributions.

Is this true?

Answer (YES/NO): NO